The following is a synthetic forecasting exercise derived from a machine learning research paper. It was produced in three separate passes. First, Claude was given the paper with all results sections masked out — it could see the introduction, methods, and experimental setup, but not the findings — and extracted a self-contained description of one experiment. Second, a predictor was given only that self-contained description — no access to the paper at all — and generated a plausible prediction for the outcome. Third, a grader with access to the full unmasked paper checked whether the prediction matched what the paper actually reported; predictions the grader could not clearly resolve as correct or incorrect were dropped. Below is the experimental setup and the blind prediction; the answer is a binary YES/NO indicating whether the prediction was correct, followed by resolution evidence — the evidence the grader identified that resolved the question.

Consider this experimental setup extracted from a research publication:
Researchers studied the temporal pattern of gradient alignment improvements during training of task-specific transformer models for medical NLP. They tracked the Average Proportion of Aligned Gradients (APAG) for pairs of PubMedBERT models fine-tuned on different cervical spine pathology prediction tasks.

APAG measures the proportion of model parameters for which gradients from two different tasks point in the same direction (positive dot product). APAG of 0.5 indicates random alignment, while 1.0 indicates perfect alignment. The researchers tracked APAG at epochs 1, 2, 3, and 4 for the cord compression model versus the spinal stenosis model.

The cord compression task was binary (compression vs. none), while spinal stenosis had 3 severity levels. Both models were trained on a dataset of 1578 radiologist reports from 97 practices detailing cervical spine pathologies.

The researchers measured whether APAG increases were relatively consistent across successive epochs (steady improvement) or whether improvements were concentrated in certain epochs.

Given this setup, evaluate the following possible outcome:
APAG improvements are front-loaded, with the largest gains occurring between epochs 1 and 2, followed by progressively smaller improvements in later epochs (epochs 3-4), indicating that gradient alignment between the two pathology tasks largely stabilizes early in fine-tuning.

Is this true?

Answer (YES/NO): YES